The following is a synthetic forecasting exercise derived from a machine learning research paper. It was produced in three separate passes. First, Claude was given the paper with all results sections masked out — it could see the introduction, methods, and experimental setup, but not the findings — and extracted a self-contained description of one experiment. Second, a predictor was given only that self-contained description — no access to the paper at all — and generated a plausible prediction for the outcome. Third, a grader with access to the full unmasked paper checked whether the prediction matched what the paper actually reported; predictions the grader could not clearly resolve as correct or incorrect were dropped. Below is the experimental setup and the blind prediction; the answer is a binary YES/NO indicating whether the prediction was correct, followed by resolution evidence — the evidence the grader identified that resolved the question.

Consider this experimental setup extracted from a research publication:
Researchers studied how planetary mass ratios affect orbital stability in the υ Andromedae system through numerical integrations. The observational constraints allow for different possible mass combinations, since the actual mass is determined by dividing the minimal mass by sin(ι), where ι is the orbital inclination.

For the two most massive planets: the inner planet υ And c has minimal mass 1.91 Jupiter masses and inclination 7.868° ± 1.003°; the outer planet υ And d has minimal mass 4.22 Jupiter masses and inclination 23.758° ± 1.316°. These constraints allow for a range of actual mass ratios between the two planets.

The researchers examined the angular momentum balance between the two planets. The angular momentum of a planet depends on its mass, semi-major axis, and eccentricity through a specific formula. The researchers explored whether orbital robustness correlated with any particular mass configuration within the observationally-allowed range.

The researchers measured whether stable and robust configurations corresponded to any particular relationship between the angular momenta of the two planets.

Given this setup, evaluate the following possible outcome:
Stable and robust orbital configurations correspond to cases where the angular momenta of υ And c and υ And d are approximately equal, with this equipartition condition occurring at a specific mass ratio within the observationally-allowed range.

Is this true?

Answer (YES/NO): NO